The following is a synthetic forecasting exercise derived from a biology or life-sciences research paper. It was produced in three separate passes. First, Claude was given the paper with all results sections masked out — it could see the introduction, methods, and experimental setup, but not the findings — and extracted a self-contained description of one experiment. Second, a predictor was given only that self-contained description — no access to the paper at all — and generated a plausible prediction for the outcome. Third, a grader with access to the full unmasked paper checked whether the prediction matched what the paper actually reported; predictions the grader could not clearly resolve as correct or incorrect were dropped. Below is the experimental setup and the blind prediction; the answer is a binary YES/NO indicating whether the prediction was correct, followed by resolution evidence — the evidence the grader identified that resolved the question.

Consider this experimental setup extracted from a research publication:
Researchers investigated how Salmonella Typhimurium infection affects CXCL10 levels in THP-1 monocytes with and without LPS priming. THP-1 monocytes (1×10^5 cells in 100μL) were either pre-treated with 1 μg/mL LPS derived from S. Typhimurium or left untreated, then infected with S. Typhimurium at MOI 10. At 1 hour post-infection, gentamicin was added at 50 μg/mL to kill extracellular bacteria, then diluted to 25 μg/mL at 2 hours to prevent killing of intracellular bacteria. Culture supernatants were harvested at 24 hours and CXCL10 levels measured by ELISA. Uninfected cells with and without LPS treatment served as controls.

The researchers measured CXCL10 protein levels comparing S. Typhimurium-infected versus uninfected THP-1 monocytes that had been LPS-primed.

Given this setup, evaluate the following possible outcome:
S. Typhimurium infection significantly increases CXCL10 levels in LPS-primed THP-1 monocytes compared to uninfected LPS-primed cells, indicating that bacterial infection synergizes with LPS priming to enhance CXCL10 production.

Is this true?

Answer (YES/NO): NO